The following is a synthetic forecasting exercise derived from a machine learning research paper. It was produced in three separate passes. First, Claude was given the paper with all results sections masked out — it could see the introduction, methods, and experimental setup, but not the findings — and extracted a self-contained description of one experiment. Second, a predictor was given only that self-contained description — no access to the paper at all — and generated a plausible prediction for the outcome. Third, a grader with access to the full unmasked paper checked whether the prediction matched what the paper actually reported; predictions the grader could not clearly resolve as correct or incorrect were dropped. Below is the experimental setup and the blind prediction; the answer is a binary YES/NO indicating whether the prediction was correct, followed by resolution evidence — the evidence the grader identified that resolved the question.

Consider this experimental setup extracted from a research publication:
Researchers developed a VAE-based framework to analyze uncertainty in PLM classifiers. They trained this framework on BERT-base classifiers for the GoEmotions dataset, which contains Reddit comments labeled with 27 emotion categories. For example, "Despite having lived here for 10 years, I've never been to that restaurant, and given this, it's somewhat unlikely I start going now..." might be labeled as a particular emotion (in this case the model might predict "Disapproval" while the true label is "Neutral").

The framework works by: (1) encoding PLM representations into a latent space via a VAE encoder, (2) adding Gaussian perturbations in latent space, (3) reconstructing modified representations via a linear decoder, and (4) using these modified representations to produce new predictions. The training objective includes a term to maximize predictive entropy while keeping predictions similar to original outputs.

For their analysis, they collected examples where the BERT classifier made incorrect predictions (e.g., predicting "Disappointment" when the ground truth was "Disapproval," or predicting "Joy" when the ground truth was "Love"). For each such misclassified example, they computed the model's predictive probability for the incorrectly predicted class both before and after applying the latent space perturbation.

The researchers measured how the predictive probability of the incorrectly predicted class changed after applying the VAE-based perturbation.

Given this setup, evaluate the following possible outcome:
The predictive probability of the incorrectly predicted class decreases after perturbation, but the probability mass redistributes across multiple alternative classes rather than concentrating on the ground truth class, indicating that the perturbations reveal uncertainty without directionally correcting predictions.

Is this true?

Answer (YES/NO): YES